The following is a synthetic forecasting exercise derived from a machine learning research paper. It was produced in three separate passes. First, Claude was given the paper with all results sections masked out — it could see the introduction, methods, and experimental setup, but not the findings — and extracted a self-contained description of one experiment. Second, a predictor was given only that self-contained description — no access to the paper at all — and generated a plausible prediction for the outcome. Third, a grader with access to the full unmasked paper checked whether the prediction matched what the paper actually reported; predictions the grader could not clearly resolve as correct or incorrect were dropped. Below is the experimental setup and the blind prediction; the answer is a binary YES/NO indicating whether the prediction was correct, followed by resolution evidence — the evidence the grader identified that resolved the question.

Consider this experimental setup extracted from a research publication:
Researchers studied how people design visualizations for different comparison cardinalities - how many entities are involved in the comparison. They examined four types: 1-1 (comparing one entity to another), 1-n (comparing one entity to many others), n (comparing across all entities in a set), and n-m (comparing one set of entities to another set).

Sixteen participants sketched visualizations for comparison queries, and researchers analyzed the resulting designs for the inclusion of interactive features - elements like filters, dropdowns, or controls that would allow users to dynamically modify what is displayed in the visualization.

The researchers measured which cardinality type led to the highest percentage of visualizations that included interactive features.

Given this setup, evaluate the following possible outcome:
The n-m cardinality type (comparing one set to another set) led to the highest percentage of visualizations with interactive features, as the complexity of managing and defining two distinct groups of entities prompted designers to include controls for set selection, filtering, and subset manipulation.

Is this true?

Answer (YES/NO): NO